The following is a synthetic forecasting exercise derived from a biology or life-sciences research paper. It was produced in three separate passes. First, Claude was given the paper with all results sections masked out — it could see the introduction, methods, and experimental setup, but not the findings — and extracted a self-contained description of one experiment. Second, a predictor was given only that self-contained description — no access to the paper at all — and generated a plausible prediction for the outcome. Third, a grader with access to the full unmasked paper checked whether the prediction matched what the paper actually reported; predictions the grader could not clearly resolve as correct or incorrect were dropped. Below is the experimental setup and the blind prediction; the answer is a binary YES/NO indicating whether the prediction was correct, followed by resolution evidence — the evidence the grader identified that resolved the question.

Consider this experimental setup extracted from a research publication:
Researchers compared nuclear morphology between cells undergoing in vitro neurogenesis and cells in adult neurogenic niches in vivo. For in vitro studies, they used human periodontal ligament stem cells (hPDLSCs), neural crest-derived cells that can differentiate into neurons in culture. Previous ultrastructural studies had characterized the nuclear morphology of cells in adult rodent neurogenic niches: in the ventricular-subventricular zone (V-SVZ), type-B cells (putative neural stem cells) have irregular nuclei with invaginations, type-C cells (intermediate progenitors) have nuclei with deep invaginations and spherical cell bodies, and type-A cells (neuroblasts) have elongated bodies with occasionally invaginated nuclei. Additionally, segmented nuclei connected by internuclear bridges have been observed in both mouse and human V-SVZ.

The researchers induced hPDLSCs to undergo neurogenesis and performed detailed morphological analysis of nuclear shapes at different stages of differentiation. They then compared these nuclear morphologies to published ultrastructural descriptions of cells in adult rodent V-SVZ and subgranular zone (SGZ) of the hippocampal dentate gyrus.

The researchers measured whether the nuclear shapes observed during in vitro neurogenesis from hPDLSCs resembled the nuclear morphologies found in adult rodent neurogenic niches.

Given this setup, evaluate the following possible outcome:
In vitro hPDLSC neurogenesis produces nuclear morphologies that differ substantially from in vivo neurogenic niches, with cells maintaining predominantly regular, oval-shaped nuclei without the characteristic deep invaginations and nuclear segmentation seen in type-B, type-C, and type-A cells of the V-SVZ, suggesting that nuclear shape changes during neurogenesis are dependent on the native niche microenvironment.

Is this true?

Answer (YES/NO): NO